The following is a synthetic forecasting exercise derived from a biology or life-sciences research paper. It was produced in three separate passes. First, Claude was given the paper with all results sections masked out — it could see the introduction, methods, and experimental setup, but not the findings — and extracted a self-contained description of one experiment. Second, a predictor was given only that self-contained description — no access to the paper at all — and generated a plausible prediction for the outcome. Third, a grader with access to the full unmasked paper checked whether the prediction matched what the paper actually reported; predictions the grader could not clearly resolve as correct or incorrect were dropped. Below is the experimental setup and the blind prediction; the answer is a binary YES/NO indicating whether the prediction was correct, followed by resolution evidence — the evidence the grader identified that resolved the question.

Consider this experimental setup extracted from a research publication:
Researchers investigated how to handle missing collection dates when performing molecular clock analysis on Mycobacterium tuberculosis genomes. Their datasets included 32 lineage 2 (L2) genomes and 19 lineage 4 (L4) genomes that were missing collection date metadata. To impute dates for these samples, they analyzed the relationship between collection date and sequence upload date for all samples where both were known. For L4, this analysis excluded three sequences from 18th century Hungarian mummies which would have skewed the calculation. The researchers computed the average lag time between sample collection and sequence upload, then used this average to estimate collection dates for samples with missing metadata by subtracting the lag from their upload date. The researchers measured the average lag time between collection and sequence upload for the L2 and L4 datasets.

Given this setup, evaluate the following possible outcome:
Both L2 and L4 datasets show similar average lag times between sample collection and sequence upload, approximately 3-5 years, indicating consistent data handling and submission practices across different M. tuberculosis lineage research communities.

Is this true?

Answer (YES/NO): NO